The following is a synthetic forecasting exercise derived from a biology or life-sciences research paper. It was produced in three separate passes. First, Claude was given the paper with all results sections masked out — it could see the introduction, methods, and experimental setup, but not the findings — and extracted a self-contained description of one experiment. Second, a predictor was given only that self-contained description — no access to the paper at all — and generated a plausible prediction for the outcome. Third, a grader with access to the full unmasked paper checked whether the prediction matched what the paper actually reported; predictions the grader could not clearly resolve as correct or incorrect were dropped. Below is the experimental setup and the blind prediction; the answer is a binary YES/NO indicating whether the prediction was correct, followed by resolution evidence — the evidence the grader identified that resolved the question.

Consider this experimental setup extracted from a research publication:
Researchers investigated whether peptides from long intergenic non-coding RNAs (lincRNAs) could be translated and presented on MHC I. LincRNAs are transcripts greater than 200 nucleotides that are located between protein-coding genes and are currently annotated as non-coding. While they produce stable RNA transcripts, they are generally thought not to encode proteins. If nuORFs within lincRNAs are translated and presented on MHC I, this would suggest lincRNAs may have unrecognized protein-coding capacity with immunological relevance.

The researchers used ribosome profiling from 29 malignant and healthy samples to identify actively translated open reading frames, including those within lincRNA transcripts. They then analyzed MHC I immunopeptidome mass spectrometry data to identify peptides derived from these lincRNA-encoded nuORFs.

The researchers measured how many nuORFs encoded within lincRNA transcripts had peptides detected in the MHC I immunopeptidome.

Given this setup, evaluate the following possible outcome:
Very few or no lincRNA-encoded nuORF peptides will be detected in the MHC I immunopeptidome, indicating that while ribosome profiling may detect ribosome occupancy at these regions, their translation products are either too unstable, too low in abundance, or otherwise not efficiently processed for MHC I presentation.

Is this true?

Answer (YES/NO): NO